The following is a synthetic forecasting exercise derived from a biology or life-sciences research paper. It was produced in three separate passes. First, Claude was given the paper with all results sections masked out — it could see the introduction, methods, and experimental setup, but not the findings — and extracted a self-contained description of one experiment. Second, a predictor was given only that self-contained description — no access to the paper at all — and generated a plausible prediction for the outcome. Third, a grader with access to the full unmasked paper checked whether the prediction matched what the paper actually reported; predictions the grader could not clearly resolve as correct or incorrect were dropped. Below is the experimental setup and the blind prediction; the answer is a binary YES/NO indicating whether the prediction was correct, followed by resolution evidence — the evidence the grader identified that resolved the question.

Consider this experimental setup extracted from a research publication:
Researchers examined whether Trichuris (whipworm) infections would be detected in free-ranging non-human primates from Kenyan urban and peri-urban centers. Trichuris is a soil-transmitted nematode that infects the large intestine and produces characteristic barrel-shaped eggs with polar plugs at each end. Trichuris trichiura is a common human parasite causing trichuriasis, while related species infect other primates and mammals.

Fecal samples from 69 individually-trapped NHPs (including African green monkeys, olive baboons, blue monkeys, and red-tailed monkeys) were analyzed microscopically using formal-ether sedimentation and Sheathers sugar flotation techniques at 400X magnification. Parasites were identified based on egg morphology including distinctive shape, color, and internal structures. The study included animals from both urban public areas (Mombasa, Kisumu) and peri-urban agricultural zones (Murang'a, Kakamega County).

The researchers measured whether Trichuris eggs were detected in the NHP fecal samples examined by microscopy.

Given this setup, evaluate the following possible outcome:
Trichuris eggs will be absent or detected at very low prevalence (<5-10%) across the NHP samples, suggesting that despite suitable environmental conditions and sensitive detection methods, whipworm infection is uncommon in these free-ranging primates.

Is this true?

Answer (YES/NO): NO